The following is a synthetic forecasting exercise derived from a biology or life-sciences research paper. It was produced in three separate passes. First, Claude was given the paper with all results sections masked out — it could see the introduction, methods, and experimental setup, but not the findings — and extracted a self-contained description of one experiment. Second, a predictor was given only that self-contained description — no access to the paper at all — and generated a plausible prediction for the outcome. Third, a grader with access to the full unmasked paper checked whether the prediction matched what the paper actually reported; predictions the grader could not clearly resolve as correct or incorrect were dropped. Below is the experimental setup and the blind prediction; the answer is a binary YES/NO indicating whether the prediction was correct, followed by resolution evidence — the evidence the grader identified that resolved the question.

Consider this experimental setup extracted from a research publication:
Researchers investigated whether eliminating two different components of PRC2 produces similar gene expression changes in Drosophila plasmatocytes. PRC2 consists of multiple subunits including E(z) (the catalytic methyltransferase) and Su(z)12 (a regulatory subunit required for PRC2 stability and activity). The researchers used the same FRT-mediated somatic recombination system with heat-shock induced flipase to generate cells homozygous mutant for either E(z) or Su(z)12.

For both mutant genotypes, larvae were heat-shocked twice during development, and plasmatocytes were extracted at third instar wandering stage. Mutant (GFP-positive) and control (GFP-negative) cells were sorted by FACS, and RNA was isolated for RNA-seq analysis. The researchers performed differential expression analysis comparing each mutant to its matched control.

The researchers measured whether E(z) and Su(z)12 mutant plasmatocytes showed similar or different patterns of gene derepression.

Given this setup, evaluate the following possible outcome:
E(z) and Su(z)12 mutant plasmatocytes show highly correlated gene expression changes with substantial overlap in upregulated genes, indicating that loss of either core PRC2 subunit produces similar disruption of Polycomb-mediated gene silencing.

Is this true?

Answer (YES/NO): YES